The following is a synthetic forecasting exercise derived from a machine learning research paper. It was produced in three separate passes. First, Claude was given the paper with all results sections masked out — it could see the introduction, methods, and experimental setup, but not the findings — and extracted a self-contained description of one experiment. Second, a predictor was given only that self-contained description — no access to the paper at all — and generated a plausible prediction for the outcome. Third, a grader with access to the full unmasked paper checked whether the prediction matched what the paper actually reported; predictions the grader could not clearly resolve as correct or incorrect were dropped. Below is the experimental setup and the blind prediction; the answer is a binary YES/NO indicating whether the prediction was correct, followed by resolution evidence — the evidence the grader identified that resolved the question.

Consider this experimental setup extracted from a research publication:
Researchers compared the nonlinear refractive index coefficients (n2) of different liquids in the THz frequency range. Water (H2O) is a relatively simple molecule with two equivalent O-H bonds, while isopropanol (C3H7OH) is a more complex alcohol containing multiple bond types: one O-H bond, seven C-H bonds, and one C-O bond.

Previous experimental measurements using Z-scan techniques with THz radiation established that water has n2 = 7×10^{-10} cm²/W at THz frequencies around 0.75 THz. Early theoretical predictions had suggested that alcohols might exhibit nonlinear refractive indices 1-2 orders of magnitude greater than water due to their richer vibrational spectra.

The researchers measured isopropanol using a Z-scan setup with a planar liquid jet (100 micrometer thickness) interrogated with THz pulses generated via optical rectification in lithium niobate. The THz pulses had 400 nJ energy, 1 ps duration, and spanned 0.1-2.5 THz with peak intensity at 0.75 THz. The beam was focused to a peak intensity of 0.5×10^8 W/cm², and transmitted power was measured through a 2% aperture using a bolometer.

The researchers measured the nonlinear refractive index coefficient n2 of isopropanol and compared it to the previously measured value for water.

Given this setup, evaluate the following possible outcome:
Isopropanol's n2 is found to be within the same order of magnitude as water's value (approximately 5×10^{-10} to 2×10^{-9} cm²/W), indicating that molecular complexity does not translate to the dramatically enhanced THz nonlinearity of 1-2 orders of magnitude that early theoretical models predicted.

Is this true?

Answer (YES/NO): NO